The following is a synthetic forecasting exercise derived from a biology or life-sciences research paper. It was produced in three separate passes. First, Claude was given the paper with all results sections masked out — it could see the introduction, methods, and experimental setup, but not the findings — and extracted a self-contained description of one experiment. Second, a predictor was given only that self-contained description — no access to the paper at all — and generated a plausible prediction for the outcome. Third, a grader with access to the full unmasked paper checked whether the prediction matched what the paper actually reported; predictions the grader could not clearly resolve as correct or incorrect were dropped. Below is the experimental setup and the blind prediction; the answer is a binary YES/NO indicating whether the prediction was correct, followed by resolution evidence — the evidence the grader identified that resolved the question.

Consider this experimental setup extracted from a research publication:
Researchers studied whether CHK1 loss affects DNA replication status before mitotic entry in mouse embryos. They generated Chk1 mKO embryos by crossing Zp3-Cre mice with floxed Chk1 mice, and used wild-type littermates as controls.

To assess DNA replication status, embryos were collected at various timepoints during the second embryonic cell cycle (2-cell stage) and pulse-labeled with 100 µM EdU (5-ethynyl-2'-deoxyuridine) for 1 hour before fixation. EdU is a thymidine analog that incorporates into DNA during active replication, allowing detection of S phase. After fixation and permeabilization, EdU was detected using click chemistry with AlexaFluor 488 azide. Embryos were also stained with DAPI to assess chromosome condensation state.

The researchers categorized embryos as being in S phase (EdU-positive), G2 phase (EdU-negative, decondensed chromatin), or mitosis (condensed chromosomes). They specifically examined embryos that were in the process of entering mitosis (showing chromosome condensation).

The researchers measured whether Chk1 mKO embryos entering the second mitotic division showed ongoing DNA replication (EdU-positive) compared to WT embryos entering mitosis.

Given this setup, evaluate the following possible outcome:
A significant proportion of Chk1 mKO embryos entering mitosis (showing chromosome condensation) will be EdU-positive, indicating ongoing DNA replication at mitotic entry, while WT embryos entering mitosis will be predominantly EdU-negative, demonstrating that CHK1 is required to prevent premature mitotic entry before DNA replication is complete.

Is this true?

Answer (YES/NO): NO